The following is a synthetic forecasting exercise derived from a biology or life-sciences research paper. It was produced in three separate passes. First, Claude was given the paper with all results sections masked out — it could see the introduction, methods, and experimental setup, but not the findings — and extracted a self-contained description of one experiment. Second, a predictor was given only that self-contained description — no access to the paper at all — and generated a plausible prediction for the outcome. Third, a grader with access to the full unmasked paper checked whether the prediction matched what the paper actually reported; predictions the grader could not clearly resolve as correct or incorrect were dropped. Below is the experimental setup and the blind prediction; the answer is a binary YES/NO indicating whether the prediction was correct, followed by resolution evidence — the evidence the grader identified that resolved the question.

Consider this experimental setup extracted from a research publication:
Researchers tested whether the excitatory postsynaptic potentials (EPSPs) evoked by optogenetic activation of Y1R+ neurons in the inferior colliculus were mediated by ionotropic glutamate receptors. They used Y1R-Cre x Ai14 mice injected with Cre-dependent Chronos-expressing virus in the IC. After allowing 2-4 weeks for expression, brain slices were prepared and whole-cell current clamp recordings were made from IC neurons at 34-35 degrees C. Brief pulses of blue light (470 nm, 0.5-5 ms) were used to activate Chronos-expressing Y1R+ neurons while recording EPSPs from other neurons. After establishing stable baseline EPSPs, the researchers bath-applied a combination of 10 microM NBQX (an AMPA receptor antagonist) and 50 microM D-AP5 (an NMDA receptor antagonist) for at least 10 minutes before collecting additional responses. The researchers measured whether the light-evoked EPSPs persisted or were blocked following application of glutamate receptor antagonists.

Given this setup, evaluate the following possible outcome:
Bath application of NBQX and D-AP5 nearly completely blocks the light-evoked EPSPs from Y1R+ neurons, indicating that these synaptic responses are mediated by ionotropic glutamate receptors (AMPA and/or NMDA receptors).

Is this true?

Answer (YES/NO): YES